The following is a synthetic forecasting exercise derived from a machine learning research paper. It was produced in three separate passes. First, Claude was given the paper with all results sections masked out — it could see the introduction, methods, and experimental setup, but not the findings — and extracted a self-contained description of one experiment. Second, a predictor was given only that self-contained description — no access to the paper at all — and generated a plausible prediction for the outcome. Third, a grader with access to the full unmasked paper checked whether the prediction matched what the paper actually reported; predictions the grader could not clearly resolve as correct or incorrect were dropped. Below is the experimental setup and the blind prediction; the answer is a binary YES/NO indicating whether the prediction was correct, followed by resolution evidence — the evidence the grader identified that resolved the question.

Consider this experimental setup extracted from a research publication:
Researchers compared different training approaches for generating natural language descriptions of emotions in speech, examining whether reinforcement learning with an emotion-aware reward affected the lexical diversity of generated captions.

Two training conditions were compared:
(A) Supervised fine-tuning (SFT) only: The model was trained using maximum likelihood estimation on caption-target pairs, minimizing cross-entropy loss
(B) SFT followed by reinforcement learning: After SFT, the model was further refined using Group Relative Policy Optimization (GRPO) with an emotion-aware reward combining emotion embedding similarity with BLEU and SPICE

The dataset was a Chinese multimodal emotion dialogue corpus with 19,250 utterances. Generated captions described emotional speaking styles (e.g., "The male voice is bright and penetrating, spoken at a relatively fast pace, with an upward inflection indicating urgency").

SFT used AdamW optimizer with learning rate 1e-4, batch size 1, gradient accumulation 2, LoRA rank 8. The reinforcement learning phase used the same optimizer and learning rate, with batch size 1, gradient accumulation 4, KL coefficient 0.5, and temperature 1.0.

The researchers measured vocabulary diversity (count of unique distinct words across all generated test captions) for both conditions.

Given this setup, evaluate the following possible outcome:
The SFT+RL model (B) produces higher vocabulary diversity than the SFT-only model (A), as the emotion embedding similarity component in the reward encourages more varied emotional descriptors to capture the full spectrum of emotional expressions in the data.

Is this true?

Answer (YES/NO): YES